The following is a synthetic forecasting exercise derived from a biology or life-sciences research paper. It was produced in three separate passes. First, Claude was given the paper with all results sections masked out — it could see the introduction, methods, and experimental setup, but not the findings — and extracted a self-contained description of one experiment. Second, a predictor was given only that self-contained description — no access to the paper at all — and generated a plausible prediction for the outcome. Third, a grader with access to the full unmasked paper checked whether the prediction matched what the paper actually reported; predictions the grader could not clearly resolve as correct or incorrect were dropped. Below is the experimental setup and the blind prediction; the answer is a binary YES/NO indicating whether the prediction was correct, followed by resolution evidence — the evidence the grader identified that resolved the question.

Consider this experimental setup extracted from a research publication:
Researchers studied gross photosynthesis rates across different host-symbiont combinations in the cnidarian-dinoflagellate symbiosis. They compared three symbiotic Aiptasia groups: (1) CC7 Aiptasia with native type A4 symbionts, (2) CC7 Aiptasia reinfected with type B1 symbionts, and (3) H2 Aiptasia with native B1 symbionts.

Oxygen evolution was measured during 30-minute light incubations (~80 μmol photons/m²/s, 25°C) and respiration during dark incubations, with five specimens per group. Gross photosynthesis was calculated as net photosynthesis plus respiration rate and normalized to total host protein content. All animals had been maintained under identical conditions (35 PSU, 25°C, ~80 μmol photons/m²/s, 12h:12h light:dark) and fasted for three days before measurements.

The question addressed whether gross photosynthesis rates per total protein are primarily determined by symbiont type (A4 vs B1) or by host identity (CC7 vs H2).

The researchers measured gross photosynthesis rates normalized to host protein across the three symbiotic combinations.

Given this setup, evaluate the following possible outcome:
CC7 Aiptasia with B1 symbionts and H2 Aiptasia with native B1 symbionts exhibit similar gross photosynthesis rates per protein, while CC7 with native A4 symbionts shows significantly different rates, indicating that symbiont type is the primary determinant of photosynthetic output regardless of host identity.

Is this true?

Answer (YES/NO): NO